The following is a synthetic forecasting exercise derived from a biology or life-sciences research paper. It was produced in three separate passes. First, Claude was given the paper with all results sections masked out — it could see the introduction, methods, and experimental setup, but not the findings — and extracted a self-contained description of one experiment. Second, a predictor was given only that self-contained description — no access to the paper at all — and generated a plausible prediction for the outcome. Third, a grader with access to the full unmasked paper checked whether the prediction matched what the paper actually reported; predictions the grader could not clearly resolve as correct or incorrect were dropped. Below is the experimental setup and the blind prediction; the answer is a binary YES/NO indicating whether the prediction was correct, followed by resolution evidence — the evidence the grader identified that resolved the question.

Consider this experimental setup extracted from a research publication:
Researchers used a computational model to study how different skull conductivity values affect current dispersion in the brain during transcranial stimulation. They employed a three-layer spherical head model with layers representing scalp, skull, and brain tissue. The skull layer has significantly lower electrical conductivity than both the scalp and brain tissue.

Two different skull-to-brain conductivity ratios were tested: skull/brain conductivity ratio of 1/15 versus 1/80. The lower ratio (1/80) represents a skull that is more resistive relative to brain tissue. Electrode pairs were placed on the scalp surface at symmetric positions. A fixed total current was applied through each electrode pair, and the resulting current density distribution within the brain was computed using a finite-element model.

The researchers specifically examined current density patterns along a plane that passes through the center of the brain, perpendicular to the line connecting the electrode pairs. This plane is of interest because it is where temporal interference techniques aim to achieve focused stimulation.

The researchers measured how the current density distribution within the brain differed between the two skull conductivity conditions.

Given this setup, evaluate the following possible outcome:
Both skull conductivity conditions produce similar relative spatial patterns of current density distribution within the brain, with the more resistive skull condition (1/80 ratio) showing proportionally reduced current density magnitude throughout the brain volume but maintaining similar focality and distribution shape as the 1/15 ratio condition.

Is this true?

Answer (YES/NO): NO